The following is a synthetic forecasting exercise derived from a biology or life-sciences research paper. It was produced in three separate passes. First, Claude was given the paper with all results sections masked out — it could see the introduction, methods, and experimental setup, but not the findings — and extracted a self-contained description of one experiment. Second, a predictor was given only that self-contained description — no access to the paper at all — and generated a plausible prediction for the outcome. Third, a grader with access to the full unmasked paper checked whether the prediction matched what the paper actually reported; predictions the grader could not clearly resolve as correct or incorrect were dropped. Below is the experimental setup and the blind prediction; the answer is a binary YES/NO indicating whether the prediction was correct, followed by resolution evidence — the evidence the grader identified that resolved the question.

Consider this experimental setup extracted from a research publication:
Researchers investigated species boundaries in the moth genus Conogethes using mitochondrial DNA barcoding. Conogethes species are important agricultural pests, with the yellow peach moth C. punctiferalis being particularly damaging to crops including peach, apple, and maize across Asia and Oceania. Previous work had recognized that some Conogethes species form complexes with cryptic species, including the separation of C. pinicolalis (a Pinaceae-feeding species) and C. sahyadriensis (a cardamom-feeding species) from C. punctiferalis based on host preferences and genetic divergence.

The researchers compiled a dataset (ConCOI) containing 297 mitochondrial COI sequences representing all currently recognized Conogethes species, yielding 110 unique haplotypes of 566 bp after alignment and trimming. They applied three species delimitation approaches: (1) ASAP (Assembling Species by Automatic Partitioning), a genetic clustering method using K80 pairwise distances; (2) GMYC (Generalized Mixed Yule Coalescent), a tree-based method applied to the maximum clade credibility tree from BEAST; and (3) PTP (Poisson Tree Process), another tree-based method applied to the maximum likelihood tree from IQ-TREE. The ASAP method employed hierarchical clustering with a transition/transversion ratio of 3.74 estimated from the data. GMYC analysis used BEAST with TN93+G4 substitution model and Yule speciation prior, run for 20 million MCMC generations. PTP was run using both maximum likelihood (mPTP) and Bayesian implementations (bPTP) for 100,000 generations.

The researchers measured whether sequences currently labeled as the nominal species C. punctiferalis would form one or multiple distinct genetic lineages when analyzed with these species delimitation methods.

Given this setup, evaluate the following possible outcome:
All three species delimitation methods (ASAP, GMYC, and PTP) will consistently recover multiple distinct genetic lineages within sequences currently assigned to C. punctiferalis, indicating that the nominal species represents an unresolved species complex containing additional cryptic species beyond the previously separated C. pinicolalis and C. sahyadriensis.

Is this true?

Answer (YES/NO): YES